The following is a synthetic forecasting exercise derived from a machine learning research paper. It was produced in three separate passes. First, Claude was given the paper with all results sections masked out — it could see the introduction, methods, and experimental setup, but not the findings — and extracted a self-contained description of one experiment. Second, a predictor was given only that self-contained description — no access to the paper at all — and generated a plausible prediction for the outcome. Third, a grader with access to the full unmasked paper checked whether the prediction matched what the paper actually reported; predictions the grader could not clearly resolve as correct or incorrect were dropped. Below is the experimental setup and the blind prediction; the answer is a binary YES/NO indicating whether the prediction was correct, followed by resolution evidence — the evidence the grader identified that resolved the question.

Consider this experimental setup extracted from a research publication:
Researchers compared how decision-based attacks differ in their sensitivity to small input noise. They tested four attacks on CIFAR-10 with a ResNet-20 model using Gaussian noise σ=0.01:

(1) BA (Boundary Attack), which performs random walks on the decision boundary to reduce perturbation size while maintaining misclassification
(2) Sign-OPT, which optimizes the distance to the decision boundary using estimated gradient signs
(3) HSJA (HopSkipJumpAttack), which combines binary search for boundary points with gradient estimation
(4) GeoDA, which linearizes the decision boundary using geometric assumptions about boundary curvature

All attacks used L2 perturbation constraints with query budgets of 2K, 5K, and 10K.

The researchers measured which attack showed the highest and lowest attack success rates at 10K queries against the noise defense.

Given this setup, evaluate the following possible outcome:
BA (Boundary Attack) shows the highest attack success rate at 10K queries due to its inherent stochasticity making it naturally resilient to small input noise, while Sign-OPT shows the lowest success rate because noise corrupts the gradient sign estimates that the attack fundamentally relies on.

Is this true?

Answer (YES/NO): NO